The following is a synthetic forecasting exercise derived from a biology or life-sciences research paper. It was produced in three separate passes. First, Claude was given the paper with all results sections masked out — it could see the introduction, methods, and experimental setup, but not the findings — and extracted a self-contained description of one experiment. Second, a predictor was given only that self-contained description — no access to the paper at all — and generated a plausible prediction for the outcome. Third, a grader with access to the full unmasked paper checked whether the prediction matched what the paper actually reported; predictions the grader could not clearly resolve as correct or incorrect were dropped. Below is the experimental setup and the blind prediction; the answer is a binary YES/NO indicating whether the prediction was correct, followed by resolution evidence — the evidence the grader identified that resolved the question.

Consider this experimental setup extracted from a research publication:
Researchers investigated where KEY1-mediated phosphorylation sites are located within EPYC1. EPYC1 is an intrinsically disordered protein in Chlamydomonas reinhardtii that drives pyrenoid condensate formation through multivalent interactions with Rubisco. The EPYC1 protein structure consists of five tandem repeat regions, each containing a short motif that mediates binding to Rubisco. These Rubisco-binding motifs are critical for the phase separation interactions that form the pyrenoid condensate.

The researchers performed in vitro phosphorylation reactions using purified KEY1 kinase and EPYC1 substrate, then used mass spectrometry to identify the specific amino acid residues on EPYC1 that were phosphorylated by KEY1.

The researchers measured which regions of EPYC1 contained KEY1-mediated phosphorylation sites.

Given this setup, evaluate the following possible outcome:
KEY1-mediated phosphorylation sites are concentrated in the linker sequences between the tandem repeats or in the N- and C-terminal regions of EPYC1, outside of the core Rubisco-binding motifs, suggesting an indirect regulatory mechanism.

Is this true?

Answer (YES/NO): NO